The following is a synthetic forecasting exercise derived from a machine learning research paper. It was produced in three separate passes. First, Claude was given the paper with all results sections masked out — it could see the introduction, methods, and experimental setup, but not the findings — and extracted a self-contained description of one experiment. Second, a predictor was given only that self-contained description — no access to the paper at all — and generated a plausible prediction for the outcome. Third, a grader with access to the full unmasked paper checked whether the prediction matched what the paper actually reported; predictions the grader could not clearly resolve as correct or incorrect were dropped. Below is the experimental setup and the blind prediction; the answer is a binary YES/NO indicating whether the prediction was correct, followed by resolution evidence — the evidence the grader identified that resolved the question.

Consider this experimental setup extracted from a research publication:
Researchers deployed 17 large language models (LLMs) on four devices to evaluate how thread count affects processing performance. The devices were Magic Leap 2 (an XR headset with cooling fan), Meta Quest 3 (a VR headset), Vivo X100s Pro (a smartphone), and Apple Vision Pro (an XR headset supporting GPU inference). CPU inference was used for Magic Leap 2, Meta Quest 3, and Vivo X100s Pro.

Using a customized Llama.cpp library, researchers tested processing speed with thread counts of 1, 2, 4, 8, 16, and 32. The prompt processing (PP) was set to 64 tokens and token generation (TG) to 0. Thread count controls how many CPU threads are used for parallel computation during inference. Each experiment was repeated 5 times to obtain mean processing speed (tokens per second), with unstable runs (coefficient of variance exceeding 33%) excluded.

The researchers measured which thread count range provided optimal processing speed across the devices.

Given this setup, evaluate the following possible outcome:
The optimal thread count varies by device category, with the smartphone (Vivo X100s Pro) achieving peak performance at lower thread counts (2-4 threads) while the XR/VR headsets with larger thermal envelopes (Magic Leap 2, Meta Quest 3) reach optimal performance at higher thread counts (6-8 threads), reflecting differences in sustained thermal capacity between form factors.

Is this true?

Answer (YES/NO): NO